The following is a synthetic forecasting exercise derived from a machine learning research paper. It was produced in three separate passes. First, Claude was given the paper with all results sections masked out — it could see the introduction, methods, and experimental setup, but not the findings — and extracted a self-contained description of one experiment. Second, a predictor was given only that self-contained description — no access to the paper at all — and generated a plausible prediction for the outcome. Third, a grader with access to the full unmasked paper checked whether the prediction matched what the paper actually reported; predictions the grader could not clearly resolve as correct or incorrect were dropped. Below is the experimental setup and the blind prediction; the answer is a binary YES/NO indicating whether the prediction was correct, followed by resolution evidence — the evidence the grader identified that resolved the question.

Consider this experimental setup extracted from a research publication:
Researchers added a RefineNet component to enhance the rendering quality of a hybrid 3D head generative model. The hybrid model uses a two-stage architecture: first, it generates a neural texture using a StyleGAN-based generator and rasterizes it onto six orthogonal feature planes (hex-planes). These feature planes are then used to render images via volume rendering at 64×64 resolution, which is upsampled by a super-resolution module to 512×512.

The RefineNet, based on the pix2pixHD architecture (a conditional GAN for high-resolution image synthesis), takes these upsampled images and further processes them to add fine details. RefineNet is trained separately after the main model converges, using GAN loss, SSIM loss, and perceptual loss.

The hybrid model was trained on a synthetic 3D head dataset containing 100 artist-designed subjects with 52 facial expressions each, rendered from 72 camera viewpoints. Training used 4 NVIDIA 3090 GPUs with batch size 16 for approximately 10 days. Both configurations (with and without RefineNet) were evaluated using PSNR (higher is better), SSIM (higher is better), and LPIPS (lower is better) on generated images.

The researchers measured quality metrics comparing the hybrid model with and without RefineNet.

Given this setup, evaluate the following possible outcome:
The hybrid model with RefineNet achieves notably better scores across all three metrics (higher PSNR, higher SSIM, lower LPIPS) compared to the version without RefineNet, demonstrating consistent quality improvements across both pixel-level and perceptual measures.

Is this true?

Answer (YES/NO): NO